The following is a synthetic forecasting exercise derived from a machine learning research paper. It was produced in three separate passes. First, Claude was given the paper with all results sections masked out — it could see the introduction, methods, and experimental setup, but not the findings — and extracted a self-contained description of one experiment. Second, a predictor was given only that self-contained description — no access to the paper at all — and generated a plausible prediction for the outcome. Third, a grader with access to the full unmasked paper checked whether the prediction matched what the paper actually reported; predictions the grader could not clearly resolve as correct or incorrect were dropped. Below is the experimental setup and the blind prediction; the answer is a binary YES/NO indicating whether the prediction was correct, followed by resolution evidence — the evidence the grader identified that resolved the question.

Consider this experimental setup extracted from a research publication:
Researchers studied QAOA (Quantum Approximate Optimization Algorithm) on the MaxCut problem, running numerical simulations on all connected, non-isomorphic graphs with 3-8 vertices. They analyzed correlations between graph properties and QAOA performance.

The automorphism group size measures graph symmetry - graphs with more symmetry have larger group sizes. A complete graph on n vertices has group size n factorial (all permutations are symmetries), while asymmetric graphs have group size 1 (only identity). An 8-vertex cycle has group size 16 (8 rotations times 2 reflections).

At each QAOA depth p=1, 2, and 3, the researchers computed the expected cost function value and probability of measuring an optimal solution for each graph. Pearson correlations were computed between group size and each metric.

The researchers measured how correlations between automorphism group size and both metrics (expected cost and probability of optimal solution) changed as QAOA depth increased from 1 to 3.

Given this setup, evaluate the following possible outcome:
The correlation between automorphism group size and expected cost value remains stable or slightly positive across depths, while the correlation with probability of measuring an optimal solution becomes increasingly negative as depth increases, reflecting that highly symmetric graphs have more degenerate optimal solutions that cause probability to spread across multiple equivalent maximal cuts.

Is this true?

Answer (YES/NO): NO